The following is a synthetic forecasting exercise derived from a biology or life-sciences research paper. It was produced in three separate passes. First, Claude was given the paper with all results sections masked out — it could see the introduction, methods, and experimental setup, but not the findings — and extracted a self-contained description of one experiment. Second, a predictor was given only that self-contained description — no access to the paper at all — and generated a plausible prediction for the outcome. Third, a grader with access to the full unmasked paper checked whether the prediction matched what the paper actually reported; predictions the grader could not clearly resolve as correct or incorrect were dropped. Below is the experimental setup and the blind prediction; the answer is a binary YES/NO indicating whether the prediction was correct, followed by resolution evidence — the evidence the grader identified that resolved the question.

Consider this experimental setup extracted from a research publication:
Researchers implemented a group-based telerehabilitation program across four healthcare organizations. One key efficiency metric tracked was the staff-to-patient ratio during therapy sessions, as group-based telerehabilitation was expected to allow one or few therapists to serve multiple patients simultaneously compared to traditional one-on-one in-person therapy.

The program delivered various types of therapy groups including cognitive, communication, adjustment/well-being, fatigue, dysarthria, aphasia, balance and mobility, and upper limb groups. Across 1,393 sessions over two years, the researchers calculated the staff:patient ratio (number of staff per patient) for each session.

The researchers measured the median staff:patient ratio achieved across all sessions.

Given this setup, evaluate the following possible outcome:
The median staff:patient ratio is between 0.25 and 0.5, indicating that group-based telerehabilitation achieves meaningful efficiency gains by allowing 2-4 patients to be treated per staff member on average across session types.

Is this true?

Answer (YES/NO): YES